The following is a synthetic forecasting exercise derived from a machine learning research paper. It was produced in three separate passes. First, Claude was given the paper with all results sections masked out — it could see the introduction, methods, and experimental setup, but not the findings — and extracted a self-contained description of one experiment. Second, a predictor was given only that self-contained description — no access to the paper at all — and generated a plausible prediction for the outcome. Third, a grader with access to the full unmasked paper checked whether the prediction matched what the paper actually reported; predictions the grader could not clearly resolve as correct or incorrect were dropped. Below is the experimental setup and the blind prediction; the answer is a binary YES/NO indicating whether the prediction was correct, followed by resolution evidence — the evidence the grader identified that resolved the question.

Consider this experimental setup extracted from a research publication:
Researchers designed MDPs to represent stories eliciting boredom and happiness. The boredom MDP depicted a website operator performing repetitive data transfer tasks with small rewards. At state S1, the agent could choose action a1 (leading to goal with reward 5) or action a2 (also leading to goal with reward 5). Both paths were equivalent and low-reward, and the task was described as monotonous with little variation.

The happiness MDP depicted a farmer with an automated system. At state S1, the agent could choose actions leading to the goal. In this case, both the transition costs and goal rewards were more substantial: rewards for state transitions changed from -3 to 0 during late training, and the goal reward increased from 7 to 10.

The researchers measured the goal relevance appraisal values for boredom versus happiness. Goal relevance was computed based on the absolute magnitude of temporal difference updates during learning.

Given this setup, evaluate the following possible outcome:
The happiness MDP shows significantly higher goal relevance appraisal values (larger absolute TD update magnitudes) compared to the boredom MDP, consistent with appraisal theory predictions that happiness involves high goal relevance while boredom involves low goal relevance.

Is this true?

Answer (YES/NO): YES